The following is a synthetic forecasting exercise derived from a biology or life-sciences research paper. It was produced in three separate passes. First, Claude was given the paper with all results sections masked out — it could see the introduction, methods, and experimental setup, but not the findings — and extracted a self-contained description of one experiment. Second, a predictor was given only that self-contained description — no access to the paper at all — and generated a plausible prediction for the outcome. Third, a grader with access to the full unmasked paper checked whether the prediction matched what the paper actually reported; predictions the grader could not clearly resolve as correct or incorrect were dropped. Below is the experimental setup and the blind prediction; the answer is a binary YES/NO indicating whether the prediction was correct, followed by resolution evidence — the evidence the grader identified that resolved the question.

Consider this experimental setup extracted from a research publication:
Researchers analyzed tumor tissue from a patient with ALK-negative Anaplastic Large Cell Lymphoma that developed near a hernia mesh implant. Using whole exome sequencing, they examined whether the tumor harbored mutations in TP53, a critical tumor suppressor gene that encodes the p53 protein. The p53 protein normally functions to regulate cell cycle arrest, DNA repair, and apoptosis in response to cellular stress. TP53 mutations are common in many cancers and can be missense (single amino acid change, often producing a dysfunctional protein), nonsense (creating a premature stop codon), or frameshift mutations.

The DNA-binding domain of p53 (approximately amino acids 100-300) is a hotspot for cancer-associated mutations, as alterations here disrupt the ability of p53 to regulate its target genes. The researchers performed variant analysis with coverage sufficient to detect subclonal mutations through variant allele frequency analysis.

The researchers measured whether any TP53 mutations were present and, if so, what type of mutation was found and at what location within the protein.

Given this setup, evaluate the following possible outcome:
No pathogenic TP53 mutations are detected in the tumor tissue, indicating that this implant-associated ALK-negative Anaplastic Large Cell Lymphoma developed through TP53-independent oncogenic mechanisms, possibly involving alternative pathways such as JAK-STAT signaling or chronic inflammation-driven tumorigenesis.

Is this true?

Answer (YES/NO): NO